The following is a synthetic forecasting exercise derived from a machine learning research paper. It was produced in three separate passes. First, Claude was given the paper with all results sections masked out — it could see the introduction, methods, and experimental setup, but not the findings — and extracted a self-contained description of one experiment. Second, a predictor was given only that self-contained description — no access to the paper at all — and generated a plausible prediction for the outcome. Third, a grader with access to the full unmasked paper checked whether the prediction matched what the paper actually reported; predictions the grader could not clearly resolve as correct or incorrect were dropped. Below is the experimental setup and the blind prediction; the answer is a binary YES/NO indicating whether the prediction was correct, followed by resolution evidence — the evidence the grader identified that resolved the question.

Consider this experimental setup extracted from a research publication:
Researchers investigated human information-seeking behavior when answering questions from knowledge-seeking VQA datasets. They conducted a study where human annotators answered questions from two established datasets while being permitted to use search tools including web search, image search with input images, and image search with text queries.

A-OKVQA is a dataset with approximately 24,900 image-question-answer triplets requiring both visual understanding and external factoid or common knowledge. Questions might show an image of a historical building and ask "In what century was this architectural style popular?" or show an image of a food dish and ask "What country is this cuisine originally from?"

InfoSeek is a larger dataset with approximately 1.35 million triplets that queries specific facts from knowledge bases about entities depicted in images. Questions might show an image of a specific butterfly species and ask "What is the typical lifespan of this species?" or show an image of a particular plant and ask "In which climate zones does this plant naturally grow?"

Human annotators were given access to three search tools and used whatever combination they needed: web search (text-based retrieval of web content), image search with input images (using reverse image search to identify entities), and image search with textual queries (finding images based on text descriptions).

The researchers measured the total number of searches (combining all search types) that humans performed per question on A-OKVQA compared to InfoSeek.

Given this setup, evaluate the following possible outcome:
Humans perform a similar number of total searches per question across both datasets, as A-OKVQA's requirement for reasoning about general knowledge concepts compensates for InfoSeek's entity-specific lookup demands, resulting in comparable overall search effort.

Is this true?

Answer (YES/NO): NO